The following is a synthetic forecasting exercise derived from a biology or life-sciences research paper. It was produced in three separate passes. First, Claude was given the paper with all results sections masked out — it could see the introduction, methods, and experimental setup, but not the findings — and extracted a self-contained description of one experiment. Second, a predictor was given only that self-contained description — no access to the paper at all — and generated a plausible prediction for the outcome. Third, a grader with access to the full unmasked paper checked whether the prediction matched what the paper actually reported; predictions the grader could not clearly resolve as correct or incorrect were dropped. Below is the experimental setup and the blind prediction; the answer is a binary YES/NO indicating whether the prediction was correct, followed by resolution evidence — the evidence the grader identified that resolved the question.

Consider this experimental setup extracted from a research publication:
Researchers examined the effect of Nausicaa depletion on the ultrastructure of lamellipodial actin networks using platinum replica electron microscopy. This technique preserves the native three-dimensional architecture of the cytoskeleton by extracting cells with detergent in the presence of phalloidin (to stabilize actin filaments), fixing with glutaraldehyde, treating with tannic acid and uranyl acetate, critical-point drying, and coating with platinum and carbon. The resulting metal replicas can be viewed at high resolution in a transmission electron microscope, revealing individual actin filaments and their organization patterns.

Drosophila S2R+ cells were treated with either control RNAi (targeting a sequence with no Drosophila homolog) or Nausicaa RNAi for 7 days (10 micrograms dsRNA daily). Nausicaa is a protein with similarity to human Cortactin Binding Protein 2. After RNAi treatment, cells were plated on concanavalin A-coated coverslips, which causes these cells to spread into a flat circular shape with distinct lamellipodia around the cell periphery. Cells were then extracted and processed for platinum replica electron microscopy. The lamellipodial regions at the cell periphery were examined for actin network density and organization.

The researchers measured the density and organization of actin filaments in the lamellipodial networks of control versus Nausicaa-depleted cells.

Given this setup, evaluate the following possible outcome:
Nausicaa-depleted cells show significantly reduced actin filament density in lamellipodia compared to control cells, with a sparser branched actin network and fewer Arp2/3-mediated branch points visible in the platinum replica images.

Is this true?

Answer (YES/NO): NO